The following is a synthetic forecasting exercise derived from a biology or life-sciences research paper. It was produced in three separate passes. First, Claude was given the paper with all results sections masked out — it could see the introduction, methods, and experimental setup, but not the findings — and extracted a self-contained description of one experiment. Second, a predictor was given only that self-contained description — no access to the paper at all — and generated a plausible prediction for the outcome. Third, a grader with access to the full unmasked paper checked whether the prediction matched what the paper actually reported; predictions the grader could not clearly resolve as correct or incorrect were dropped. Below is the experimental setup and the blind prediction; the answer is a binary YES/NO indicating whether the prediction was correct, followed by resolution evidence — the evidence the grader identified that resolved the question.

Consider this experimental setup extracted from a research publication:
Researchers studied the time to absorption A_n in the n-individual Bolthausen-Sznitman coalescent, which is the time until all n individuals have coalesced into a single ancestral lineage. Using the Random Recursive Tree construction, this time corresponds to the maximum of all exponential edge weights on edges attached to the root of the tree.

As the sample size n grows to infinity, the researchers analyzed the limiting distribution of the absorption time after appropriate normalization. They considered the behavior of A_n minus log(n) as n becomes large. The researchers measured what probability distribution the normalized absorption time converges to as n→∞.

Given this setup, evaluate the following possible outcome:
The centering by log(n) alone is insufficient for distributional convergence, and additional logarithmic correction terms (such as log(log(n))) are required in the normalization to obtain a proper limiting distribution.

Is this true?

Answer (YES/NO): NO